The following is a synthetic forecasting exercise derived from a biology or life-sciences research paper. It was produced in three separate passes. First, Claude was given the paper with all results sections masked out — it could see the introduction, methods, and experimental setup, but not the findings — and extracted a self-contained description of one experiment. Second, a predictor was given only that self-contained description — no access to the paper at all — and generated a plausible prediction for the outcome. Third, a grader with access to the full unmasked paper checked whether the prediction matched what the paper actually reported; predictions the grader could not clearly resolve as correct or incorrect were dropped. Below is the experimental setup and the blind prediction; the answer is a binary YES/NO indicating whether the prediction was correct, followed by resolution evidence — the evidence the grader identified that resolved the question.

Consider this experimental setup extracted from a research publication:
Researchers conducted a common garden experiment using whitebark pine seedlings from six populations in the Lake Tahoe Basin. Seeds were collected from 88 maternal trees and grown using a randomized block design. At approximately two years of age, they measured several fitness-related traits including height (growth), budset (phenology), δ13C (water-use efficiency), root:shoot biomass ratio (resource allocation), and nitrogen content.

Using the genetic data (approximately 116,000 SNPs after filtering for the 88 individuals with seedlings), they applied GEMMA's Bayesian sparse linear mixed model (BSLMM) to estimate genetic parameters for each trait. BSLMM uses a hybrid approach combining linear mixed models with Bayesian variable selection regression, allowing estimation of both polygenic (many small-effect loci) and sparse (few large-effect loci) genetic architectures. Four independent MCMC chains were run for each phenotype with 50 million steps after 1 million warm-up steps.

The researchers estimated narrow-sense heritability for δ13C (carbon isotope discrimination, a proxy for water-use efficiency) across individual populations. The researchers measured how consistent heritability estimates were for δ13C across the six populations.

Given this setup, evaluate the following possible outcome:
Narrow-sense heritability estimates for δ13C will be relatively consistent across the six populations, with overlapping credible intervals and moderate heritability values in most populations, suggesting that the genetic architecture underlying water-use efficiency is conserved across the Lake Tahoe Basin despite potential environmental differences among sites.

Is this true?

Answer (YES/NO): NO